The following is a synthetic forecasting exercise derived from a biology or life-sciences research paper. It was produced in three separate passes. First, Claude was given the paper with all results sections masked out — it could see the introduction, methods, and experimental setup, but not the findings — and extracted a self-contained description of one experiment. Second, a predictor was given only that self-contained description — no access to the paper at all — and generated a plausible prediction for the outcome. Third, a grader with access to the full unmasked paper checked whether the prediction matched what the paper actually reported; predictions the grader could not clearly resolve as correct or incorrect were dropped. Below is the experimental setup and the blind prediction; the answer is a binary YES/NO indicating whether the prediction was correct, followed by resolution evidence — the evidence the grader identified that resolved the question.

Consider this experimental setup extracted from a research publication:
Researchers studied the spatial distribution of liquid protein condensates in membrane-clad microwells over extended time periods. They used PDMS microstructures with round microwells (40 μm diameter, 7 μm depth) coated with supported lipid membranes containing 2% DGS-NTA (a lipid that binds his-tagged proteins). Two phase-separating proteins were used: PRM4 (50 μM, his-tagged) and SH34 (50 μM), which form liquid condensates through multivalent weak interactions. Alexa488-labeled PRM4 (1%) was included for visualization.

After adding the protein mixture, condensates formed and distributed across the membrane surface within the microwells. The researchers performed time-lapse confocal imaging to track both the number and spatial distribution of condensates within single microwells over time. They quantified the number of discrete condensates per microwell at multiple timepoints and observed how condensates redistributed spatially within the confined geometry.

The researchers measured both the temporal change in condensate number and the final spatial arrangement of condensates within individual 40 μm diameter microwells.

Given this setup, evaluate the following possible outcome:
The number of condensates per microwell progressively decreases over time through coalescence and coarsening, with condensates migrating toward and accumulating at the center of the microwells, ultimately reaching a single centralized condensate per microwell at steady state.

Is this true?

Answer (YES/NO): NO